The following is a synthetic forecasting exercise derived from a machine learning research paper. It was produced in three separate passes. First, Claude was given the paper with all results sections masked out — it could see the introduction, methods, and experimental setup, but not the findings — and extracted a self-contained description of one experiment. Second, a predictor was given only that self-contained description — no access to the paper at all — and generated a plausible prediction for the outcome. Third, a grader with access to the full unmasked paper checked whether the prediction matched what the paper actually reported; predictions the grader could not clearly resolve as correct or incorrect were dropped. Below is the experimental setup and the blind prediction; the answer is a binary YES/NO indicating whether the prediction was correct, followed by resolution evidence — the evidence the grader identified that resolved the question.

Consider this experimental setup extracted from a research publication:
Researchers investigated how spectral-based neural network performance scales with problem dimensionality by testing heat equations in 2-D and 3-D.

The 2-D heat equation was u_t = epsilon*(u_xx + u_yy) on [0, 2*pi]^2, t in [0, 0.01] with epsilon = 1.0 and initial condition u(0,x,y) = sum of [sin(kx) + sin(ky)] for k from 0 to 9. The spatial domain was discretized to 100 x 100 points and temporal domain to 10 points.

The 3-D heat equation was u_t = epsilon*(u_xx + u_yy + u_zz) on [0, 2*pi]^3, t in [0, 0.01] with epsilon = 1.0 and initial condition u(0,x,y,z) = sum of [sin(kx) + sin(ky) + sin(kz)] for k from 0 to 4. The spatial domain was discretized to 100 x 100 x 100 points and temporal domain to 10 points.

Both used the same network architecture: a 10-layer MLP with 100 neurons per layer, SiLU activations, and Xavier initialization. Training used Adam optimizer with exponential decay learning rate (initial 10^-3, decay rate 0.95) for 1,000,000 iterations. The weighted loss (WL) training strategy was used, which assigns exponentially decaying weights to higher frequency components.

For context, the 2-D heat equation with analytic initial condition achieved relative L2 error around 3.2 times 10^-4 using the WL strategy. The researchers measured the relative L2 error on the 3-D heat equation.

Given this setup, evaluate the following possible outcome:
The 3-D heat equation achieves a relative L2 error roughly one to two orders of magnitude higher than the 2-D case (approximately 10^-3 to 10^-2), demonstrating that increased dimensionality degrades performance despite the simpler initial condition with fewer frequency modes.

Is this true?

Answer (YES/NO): YES